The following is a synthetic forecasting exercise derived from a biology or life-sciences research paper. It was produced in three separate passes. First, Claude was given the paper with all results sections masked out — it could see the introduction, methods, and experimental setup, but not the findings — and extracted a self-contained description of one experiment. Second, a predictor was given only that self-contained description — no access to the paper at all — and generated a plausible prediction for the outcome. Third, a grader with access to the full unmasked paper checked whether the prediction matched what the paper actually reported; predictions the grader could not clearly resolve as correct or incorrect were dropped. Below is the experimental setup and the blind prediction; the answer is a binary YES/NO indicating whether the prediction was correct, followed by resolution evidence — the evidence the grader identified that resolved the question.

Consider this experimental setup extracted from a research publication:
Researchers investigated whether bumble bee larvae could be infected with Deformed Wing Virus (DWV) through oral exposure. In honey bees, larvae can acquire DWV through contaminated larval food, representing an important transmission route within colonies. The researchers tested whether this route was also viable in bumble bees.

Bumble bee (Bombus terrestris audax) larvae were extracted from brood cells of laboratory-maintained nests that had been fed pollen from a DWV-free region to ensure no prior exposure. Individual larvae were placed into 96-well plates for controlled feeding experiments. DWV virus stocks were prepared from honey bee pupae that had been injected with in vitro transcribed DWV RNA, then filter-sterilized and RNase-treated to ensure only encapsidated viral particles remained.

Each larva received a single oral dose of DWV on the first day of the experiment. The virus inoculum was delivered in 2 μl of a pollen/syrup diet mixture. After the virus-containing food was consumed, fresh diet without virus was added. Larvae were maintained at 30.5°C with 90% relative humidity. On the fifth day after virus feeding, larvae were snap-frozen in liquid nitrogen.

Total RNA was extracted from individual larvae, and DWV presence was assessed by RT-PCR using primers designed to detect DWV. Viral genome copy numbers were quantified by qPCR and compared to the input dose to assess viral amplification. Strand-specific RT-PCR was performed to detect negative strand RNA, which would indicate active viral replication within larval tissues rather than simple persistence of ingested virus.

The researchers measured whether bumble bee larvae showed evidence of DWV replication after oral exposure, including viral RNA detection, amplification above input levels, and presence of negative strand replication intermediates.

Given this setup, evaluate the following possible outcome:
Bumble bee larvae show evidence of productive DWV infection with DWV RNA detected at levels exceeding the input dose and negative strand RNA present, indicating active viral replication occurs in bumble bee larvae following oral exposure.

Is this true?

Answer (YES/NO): NO